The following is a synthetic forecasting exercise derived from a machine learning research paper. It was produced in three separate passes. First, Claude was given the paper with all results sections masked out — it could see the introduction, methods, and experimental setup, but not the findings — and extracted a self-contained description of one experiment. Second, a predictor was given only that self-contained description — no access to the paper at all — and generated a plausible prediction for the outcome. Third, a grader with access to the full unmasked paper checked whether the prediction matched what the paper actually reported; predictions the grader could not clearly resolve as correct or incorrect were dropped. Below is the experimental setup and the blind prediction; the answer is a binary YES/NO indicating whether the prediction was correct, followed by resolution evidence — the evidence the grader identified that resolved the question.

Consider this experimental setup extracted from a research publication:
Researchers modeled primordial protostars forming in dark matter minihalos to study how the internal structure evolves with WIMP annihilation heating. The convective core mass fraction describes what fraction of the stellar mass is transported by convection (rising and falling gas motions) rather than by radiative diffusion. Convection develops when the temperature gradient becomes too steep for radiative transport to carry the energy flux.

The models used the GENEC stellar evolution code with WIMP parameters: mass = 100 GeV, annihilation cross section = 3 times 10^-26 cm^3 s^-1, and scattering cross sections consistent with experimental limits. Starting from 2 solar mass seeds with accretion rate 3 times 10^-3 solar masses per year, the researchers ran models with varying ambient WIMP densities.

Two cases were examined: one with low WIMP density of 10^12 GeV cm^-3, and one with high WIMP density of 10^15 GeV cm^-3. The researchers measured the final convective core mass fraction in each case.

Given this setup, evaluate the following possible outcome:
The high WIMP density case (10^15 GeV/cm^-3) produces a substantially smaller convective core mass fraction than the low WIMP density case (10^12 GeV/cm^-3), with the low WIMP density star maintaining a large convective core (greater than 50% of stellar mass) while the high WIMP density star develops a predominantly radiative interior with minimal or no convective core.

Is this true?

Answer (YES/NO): NO